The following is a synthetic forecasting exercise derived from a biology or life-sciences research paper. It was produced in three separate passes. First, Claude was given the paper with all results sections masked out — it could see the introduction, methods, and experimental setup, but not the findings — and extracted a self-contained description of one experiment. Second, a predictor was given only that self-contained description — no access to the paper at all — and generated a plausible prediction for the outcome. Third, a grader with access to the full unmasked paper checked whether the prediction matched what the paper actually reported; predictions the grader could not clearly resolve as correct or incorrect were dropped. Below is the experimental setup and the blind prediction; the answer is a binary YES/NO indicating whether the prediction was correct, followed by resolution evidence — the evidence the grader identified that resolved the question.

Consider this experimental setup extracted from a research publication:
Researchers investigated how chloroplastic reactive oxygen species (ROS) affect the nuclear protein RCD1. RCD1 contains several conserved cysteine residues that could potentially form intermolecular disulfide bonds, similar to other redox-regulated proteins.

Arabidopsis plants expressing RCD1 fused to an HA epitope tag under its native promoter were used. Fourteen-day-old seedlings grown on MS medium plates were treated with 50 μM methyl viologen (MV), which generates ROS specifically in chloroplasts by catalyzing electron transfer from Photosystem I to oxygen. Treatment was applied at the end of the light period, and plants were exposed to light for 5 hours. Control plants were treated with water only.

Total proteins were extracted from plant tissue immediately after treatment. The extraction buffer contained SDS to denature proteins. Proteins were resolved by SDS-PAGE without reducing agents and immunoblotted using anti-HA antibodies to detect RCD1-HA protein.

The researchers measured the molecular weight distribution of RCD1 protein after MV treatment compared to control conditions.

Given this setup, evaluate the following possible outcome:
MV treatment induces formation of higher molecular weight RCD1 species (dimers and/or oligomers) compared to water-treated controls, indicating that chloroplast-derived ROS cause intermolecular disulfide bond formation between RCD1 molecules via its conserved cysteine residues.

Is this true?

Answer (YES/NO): YES